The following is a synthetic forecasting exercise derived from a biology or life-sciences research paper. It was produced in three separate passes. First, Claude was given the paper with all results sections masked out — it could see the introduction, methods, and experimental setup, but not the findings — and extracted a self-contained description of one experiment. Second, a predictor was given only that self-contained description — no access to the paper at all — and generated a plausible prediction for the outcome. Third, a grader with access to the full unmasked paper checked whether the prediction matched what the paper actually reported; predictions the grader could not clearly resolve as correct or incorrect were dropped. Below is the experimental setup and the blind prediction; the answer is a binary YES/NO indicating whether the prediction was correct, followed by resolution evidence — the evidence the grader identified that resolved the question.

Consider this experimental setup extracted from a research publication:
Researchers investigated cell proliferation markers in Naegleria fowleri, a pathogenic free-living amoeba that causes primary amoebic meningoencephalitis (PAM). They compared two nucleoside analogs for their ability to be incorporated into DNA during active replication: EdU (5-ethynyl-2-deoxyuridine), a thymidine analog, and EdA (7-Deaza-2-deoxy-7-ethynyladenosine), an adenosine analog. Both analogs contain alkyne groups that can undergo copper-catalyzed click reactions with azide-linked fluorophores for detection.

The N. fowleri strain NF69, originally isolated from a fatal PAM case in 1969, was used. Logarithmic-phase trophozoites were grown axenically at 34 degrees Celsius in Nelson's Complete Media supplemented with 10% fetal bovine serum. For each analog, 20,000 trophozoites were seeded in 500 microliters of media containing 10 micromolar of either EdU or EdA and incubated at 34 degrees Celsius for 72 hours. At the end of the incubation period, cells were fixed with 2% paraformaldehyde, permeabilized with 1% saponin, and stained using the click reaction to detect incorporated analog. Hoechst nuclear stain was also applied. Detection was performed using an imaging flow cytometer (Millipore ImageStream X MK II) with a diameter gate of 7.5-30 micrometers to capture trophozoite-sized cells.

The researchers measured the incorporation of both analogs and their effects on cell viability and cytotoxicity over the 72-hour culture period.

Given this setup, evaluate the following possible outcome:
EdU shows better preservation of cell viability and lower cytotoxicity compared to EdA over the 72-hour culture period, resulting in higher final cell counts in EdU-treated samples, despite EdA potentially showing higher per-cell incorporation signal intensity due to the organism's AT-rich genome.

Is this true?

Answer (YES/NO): NO